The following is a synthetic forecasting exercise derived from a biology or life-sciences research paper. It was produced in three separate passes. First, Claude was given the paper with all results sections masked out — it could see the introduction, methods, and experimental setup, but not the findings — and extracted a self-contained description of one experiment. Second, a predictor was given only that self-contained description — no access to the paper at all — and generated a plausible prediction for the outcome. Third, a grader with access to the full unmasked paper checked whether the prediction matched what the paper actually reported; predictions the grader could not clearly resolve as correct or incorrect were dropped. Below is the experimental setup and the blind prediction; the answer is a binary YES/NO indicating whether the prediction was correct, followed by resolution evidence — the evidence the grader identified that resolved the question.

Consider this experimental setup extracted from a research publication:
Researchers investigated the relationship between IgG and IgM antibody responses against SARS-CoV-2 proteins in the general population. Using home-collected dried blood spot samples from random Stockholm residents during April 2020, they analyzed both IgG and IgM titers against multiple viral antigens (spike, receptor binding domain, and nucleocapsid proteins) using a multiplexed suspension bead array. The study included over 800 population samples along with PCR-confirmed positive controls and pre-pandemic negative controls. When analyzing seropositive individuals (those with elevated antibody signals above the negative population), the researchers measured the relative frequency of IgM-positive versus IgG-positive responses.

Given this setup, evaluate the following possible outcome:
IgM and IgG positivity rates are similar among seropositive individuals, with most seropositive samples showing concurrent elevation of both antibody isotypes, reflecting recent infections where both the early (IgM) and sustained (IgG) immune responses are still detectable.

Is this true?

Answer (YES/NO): NO